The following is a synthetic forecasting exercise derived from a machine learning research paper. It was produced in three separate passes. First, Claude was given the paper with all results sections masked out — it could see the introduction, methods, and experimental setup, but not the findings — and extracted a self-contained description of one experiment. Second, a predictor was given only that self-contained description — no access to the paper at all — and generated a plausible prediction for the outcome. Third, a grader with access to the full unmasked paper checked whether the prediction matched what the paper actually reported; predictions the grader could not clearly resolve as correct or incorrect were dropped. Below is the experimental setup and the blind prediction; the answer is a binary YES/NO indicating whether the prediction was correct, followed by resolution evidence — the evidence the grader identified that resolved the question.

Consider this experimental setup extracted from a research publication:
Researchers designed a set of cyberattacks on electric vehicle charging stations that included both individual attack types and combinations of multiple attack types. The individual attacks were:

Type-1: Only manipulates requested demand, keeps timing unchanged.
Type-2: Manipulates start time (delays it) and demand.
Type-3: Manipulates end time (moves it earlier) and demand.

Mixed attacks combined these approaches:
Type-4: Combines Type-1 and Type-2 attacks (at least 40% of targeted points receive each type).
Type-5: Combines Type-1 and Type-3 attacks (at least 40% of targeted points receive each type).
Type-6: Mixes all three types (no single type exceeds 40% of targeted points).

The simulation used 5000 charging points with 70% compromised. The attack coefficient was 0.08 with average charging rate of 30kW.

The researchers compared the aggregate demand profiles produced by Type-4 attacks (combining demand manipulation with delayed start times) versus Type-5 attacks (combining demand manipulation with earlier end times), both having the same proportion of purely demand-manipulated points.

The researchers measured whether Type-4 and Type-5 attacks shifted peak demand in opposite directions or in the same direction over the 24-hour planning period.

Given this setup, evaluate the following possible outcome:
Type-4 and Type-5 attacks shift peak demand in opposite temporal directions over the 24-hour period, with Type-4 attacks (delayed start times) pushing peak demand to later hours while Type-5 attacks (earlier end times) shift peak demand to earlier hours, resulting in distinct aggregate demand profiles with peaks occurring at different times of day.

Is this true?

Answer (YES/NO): YES